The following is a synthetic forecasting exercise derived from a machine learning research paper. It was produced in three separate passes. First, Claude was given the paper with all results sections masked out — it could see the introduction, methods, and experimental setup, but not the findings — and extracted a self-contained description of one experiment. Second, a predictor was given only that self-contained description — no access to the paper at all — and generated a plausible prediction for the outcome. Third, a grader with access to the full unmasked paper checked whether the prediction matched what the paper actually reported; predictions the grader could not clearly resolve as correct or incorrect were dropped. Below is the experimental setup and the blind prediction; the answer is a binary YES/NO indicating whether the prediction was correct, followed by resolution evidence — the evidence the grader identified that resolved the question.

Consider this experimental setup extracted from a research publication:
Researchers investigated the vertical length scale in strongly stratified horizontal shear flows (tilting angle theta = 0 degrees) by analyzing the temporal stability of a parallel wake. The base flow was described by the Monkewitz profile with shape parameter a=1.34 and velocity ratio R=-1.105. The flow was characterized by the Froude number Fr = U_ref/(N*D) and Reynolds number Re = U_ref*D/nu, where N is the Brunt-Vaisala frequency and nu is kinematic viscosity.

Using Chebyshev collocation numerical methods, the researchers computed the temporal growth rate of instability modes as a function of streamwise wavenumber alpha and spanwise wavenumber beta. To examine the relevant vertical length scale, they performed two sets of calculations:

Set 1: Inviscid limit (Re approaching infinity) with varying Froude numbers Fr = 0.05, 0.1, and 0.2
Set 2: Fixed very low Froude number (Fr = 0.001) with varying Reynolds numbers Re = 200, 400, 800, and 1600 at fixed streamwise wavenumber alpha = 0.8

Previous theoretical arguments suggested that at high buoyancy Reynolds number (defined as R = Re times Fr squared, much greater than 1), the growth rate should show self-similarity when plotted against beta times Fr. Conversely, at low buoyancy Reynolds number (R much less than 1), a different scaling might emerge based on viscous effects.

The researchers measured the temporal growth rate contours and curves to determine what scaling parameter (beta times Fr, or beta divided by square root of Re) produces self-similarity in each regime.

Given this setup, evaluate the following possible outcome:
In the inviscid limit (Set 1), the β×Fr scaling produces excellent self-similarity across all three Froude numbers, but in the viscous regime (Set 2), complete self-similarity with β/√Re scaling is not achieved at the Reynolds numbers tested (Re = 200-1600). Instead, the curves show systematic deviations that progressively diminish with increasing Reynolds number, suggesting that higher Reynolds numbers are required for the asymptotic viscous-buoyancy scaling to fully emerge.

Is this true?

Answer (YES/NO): NO